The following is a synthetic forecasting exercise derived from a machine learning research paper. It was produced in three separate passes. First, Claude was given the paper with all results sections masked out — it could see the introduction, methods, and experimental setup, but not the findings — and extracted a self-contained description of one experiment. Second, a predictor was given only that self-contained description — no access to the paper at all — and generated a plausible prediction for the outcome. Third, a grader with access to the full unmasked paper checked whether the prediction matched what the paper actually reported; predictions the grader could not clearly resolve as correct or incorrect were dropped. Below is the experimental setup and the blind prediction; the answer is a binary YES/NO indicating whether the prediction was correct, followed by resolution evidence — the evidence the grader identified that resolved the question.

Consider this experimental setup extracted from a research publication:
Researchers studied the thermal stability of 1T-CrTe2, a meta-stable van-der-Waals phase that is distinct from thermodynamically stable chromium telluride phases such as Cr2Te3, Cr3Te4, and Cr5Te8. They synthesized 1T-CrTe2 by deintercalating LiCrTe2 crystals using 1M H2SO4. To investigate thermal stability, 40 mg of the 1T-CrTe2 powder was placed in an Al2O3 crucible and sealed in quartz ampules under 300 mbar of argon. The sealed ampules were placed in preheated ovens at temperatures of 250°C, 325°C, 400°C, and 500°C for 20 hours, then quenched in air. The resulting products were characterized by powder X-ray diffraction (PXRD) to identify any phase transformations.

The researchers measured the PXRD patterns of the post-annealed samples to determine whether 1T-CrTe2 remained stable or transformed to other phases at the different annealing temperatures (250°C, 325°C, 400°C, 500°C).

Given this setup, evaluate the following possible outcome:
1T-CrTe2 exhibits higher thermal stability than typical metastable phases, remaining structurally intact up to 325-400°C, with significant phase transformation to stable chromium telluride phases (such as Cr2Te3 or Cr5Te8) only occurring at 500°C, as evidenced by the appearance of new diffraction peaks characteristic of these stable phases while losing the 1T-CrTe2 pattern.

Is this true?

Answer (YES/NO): NO